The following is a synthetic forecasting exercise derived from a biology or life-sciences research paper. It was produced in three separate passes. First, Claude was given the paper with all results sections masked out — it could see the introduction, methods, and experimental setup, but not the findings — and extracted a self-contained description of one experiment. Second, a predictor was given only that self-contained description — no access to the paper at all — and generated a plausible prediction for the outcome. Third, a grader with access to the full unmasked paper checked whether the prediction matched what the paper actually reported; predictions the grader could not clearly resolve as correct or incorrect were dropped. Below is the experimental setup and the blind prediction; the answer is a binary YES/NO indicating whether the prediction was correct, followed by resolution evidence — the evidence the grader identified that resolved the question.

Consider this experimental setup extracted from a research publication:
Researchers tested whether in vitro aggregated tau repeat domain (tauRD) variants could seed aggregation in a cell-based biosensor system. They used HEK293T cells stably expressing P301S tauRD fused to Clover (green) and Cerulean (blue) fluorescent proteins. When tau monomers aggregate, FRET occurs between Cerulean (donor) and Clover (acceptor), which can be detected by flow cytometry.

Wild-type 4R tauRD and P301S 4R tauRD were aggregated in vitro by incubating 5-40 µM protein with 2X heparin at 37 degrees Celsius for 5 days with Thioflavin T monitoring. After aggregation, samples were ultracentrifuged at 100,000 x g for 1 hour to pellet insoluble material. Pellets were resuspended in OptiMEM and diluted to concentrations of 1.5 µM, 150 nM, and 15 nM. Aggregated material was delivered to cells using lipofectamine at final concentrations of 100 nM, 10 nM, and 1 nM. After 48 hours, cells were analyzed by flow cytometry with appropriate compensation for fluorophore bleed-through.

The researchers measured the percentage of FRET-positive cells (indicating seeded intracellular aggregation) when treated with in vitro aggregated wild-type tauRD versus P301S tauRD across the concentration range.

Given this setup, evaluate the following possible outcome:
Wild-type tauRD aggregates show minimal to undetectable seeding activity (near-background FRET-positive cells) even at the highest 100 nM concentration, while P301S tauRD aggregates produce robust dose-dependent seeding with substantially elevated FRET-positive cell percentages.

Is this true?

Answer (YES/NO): NO